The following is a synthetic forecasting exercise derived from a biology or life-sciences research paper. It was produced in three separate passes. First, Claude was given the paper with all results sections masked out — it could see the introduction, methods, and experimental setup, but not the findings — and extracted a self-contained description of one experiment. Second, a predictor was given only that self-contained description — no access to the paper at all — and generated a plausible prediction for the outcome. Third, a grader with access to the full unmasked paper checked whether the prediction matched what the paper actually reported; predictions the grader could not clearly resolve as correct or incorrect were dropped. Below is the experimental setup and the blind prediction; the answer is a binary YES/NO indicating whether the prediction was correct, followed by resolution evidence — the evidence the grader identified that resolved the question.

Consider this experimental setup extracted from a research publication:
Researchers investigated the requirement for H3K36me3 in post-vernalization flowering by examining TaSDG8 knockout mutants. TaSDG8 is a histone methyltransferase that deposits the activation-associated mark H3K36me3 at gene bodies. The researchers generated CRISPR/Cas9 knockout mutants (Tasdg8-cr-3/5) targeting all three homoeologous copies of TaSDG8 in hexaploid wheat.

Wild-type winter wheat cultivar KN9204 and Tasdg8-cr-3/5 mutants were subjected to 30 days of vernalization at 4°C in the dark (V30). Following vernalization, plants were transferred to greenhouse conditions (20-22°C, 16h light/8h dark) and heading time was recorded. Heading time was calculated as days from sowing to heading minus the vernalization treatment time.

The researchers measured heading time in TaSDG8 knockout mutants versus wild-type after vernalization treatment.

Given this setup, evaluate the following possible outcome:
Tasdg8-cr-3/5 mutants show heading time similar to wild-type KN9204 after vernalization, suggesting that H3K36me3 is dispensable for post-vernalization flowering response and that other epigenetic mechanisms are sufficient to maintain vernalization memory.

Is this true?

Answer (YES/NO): NO